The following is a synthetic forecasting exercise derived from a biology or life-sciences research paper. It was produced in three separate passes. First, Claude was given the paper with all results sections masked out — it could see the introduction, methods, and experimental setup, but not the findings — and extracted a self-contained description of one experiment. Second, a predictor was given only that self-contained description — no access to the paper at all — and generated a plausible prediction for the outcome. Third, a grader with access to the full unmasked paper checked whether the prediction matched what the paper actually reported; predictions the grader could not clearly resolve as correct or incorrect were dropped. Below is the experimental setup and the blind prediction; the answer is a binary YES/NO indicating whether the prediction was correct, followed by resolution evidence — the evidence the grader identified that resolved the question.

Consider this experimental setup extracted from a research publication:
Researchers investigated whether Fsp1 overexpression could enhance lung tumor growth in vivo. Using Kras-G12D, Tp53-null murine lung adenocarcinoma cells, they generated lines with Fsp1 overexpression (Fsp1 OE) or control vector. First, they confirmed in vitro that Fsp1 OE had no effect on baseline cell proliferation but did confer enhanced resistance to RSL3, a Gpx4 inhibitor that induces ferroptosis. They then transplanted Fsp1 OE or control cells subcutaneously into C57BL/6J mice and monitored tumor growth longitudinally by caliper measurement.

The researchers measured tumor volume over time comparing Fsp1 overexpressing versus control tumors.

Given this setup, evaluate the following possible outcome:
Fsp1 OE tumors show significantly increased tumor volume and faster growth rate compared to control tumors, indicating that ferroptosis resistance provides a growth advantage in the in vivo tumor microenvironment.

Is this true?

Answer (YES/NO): YES